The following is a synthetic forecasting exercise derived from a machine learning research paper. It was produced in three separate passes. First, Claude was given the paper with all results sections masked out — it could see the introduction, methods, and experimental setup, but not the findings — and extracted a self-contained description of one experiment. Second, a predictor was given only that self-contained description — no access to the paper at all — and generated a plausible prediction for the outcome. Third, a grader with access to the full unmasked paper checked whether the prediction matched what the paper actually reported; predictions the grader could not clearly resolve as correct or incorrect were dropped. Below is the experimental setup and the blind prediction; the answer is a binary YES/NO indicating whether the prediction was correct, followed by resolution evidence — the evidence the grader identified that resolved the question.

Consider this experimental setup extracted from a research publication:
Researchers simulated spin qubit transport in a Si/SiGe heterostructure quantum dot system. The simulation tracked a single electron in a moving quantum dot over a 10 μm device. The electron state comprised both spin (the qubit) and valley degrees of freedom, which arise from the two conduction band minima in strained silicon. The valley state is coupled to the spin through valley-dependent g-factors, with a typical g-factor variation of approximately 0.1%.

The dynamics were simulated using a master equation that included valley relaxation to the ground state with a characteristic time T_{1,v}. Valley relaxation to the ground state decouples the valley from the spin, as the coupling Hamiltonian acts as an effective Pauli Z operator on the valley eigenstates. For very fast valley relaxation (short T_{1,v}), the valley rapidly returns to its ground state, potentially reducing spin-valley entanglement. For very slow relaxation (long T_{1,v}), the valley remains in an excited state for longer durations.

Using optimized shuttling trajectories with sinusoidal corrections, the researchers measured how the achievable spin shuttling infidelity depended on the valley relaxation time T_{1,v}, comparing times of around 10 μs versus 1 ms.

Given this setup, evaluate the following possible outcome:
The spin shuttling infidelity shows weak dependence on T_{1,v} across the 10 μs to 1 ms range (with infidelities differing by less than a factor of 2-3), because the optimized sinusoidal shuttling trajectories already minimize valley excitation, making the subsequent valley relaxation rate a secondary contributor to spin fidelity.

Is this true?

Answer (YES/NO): NO